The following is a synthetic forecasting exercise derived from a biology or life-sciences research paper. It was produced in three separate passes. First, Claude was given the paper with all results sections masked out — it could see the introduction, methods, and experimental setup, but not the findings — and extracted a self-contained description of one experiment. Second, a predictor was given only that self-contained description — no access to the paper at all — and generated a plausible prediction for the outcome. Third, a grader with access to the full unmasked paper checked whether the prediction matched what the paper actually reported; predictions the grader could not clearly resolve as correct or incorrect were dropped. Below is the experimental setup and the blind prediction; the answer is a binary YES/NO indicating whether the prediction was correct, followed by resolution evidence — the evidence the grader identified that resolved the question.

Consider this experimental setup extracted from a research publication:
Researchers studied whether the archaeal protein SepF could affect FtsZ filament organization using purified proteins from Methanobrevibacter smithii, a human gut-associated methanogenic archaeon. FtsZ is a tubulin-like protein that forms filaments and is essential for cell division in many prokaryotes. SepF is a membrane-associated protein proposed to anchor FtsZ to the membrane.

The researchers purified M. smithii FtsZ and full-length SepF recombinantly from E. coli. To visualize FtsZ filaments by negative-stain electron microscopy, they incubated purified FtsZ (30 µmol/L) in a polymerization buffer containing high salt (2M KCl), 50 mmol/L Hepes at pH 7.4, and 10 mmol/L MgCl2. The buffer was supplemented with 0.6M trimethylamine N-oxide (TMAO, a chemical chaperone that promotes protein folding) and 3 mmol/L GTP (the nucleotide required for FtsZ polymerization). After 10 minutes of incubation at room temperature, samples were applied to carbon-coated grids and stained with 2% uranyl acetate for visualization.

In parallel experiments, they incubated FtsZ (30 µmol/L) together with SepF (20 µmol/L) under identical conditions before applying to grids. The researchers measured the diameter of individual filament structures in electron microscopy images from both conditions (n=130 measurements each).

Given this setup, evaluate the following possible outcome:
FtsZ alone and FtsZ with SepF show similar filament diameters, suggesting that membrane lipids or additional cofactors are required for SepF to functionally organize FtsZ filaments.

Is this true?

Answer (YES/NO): NO